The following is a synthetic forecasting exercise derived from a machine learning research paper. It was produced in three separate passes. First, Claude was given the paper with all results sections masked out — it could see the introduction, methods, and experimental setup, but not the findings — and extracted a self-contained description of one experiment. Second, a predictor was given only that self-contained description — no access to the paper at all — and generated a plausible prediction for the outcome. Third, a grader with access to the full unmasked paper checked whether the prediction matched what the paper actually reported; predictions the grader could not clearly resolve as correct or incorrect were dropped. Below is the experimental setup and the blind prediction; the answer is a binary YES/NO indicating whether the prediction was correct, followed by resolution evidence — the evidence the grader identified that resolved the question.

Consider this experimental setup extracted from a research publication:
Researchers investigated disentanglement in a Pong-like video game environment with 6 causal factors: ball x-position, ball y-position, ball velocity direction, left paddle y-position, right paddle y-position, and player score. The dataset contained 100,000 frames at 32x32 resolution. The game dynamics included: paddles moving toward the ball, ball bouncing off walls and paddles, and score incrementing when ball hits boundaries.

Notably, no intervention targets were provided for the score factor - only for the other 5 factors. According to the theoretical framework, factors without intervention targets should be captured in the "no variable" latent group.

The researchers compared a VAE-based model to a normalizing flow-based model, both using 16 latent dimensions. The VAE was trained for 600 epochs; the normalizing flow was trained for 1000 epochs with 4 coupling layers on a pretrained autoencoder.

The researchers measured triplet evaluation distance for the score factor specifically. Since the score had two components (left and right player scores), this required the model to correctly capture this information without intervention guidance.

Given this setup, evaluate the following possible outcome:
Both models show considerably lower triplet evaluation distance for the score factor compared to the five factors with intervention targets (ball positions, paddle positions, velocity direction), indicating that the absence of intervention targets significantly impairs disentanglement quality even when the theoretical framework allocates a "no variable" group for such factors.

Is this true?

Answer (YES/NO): NO